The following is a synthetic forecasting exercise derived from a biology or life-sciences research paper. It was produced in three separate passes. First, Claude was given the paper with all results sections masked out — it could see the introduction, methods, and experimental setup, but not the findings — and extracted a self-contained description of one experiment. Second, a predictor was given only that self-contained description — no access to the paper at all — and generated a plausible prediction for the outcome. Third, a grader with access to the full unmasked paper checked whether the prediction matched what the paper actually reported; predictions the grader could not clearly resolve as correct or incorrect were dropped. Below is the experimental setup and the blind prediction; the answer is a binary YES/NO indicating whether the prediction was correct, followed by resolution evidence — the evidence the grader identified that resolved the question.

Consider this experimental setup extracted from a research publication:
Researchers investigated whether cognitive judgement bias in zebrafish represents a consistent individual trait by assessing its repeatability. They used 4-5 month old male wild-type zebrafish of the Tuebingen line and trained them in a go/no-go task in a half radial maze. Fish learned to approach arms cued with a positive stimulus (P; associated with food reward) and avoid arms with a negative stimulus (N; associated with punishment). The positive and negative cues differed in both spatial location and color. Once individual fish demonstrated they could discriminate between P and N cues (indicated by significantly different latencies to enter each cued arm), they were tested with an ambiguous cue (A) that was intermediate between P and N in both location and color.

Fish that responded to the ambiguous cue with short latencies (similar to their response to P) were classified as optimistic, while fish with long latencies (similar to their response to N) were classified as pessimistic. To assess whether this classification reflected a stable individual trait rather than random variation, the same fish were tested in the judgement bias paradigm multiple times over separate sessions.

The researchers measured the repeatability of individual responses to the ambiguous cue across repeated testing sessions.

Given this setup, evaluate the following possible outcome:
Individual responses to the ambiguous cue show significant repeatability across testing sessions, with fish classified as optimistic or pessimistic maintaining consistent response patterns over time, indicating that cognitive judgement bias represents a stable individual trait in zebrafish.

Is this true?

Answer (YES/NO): YES